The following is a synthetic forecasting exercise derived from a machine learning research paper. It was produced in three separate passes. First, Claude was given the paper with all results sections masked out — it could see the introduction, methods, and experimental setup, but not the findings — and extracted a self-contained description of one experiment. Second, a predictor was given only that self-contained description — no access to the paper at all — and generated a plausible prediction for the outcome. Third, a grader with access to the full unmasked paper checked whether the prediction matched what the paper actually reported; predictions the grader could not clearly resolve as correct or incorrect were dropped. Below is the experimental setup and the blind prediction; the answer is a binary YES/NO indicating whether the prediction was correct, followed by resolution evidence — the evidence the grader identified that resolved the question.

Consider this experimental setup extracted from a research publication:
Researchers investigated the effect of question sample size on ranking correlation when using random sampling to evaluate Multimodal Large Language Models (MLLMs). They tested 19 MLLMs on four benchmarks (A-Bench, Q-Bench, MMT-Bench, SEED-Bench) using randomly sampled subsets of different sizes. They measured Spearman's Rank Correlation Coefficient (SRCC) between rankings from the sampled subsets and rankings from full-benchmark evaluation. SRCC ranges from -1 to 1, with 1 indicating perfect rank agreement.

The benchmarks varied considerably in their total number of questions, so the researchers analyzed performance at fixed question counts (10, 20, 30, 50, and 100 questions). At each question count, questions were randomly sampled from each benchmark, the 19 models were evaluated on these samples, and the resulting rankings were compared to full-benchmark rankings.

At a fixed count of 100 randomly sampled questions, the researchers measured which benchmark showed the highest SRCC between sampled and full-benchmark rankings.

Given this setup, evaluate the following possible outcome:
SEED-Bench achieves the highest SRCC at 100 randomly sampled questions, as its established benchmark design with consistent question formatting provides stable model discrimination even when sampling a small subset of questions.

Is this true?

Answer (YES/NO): NO